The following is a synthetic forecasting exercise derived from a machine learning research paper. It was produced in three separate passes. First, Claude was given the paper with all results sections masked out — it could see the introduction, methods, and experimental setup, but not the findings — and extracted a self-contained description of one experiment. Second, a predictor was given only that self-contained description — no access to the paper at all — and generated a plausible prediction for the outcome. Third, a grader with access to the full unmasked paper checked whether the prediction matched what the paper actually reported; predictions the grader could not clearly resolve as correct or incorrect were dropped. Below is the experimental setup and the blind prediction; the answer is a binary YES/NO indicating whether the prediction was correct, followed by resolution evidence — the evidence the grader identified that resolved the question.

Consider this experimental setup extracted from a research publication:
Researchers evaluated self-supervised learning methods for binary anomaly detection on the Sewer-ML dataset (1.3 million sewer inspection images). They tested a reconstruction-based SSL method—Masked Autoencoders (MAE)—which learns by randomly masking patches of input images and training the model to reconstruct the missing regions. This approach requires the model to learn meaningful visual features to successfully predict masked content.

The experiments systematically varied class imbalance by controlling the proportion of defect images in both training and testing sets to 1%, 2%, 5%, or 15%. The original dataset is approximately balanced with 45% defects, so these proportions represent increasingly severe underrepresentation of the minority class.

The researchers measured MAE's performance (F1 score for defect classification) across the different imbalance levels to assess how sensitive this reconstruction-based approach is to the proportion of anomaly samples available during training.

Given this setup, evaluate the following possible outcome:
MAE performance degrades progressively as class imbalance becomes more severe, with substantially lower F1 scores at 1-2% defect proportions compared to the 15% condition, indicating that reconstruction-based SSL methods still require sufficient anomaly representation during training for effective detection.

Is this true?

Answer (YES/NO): NO